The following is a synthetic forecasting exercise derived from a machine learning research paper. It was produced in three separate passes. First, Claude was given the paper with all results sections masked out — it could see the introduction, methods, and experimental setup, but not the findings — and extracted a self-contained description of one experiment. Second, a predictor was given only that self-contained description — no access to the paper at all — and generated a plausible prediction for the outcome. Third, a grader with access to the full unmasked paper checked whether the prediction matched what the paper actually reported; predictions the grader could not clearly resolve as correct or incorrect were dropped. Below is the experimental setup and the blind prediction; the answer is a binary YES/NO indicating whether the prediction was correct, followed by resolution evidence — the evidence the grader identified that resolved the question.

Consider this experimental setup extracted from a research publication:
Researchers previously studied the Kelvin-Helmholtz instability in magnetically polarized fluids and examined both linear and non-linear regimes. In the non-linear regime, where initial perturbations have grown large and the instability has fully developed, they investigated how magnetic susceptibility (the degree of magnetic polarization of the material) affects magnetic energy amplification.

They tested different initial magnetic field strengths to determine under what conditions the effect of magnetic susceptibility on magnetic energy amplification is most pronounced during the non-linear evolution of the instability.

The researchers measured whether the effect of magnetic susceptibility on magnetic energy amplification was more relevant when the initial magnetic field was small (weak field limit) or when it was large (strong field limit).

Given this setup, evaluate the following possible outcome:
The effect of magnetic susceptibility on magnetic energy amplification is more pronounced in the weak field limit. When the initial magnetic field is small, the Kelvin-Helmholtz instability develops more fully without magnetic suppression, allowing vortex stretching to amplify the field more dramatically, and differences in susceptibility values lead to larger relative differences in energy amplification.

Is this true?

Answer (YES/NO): YES